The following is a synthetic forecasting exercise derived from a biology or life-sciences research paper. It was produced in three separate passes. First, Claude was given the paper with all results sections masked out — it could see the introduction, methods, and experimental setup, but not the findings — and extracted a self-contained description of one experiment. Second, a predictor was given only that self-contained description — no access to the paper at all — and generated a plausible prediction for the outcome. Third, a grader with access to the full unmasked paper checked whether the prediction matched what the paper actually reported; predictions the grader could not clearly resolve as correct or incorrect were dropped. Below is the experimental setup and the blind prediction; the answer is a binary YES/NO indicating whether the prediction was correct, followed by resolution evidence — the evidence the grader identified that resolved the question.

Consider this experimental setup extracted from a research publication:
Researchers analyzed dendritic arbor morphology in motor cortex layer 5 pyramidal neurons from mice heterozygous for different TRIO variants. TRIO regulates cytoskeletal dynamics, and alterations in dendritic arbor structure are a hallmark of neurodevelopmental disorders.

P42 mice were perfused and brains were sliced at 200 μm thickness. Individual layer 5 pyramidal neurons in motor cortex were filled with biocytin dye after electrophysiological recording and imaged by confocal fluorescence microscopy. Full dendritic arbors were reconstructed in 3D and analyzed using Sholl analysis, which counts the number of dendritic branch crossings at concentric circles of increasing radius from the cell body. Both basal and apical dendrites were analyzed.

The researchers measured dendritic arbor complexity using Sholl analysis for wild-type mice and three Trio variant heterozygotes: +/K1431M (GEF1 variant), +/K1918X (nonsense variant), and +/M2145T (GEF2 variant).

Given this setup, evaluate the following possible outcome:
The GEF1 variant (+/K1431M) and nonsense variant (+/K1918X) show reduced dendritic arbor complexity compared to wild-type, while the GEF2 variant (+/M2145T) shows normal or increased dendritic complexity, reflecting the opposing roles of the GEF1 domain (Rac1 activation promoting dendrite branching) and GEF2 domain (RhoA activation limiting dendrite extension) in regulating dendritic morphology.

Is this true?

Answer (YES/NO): NO